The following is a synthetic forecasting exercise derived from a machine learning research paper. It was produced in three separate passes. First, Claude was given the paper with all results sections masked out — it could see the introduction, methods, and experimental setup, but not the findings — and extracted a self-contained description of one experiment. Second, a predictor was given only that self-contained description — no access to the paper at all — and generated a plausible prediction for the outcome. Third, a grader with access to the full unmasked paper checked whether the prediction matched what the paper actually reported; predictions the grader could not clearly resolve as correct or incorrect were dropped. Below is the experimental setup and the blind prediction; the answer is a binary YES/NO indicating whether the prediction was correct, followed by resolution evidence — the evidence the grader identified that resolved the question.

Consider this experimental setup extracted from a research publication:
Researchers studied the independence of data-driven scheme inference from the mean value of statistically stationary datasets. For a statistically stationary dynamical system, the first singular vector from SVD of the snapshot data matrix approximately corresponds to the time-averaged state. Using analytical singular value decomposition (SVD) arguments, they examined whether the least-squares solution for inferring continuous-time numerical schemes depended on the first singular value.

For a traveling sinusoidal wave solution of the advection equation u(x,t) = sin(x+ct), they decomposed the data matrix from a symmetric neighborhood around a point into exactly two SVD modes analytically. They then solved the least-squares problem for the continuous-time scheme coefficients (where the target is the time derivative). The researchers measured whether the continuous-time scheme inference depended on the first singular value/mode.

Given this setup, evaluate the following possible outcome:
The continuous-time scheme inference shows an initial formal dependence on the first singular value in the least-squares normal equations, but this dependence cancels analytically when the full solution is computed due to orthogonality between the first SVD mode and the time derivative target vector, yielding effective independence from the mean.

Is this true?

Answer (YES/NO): NO